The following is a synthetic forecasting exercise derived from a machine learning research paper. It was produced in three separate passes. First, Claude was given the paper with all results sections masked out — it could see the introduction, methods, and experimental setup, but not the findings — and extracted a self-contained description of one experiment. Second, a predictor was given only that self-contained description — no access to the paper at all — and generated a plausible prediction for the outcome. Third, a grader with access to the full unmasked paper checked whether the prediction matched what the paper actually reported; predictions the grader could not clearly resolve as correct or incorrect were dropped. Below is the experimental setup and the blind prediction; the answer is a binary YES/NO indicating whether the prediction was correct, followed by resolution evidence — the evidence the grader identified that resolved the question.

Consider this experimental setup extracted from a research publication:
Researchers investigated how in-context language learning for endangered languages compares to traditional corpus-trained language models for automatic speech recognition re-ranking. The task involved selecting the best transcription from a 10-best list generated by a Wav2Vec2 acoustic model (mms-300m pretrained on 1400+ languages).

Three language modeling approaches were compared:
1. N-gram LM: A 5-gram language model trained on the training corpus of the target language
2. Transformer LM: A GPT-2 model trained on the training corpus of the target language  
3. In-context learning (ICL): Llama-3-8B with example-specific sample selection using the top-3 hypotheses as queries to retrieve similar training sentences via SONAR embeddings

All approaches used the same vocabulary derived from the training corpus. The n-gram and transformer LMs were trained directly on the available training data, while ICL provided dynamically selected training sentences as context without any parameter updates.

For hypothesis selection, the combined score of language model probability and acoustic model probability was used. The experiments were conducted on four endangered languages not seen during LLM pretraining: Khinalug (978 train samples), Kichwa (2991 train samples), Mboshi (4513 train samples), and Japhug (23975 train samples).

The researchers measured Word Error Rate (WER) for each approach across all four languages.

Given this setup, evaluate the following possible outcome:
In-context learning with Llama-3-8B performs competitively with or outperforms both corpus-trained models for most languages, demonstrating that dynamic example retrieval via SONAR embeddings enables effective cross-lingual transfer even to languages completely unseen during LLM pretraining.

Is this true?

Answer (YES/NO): YES